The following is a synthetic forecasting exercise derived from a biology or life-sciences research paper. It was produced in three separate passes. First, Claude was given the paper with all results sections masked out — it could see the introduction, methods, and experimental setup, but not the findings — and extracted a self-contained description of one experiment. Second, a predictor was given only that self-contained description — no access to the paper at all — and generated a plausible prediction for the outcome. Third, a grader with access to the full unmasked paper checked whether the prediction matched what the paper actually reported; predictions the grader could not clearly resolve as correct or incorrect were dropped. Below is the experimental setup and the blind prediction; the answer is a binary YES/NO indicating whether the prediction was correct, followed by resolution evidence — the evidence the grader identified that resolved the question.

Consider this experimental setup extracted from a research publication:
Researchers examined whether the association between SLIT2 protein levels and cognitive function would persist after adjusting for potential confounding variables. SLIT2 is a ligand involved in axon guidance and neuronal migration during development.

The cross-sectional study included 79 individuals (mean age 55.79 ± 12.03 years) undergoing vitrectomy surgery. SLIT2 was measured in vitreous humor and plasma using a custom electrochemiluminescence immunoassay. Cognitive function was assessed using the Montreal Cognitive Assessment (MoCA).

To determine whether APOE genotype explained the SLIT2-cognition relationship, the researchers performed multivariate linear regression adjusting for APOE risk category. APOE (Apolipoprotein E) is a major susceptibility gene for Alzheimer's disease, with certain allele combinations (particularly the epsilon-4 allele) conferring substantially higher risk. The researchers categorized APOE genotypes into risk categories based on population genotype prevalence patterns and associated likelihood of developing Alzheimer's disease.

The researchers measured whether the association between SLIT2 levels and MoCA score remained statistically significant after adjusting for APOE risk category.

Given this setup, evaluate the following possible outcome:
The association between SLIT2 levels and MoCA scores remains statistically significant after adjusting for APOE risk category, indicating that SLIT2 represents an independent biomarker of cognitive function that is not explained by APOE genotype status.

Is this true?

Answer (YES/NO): NO